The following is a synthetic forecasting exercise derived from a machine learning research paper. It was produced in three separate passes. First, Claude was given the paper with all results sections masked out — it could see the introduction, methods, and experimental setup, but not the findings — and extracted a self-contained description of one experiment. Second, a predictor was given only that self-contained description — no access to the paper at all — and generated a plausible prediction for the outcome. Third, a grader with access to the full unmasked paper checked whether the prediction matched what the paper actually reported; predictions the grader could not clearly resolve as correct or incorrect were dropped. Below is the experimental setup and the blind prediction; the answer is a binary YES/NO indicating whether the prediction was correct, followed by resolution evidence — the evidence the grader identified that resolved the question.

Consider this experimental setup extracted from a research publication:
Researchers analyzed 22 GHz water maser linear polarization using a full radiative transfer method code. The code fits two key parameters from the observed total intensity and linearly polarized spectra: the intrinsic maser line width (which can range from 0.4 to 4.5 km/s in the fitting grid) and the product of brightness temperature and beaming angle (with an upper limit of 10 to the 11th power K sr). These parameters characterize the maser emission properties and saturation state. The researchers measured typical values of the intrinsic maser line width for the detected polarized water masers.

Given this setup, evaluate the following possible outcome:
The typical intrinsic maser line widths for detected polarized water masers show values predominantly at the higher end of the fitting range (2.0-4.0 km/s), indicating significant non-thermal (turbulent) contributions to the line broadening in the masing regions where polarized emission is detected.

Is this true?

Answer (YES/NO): YES